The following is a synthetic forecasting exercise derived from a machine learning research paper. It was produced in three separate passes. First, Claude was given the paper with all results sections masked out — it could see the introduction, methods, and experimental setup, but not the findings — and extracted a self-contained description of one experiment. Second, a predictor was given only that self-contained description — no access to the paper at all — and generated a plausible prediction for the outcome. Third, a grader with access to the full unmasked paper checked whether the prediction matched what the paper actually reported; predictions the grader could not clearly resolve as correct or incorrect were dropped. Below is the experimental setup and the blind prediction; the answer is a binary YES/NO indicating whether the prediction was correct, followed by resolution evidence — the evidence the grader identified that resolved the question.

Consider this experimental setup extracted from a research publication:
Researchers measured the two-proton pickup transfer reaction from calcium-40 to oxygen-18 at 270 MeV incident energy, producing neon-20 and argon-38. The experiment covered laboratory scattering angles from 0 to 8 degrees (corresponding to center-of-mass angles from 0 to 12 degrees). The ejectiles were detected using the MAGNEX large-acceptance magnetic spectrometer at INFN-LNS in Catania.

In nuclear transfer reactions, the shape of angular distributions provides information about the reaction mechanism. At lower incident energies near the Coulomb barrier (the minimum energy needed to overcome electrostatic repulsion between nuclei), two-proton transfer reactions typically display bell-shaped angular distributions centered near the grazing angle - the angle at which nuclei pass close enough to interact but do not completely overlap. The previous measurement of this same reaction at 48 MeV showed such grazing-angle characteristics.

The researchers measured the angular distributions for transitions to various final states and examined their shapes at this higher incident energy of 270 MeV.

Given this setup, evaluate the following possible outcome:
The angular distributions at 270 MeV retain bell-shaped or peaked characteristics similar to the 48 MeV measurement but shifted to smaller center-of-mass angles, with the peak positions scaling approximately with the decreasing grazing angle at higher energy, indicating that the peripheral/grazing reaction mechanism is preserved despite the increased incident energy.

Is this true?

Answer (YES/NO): NO